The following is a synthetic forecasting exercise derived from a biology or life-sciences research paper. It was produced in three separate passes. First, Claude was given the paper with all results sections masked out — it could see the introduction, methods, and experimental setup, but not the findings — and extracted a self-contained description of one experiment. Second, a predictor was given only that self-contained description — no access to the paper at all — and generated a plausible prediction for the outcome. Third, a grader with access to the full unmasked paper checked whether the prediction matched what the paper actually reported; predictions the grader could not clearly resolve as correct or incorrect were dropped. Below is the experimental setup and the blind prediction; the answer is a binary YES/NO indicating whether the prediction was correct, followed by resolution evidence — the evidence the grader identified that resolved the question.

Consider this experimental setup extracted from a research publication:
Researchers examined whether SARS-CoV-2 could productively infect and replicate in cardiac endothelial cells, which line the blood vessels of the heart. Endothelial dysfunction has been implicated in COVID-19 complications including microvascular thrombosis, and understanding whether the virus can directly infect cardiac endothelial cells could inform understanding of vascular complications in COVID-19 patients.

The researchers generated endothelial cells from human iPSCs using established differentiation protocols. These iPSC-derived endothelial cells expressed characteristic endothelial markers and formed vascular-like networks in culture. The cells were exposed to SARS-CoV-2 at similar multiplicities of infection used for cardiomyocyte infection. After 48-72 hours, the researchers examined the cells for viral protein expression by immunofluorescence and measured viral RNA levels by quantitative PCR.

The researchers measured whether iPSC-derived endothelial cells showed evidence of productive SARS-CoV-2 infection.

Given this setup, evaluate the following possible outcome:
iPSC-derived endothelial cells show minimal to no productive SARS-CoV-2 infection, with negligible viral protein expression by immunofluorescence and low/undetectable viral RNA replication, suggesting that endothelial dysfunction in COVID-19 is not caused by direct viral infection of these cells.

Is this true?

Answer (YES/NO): YES